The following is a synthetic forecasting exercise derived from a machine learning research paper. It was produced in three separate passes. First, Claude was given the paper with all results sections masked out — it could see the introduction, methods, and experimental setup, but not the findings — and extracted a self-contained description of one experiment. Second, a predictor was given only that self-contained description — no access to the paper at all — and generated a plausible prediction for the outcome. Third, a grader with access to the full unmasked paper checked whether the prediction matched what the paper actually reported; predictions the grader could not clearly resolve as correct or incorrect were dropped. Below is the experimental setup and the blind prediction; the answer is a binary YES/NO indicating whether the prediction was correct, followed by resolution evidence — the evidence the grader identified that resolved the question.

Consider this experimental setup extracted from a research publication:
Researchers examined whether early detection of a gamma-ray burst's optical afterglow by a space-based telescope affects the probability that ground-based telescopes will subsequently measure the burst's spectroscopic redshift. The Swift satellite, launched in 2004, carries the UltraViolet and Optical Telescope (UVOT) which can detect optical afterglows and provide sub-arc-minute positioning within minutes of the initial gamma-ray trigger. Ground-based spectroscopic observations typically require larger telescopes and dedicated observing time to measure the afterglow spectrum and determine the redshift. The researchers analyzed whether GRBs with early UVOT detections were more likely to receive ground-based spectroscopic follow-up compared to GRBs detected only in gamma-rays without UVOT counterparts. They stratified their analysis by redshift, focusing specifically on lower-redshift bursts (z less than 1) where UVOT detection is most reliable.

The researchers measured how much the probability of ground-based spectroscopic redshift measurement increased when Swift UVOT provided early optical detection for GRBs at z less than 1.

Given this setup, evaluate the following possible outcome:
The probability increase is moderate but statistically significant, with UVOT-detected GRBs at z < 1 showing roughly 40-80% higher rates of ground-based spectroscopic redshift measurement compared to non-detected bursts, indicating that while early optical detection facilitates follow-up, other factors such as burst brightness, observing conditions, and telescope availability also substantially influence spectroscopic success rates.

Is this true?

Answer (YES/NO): YES